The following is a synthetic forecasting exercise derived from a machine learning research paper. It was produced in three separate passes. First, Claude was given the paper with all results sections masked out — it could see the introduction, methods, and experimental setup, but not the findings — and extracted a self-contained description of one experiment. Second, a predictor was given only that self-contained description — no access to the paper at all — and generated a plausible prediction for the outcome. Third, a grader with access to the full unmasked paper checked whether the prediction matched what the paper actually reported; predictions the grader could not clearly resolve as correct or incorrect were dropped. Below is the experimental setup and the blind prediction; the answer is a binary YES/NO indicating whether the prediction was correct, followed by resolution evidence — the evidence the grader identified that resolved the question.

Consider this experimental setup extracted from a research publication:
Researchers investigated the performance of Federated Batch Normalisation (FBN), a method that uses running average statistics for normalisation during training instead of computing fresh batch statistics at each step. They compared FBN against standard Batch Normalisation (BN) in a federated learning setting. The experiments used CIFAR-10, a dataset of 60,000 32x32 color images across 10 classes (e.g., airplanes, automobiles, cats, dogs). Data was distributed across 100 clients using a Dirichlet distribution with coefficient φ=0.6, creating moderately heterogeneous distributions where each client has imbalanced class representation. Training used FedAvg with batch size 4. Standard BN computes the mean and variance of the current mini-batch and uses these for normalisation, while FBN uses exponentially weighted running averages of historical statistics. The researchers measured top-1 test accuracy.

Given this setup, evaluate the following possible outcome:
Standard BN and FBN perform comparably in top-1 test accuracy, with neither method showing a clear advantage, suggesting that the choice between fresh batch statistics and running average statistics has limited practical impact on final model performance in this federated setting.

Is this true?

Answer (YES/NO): NO